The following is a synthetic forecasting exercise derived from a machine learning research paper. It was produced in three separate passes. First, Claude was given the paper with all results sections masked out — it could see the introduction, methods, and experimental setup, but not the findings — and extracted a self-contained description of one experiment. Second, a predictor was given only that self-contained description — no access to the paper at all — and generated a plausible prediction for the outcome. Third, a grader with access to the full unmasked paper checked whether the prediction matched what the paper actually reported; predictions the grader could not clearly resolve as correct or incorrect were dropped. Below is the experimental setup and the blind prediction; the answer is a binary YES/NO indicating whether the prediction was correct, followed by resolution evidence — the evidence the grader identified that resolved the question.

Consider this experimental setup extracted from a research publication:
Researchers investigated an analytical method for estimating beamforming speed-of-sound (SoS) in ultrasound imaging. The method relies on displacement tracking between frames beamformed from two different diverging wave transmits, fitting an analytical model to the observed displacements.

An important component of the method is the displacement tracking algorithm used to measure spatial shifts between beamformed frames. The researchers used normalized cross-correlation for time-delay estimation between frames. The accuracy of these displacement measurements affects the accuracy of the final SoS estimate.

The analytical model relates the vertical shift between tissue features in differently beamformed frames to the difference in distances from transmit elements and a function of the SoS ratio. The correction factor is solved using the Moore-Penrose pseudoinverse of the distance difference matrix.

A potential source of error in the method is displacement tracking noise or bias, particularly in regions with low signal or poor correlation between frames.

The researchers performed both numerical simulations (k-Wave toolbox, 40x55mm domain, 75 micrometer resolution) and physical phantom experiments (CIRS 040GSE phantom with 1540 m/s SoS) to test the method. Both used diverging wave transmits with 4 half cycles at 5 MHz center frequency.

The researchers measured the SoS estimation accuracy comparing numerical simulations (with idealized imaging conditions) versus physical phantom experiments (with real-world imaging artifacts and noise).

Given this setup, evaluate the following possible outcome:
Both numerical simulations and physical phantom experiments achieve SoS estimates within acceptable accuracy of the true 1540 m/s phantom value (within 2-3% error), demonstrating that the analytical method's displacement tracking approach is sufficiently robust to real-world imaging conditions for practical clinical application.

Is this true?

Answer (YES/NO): NO